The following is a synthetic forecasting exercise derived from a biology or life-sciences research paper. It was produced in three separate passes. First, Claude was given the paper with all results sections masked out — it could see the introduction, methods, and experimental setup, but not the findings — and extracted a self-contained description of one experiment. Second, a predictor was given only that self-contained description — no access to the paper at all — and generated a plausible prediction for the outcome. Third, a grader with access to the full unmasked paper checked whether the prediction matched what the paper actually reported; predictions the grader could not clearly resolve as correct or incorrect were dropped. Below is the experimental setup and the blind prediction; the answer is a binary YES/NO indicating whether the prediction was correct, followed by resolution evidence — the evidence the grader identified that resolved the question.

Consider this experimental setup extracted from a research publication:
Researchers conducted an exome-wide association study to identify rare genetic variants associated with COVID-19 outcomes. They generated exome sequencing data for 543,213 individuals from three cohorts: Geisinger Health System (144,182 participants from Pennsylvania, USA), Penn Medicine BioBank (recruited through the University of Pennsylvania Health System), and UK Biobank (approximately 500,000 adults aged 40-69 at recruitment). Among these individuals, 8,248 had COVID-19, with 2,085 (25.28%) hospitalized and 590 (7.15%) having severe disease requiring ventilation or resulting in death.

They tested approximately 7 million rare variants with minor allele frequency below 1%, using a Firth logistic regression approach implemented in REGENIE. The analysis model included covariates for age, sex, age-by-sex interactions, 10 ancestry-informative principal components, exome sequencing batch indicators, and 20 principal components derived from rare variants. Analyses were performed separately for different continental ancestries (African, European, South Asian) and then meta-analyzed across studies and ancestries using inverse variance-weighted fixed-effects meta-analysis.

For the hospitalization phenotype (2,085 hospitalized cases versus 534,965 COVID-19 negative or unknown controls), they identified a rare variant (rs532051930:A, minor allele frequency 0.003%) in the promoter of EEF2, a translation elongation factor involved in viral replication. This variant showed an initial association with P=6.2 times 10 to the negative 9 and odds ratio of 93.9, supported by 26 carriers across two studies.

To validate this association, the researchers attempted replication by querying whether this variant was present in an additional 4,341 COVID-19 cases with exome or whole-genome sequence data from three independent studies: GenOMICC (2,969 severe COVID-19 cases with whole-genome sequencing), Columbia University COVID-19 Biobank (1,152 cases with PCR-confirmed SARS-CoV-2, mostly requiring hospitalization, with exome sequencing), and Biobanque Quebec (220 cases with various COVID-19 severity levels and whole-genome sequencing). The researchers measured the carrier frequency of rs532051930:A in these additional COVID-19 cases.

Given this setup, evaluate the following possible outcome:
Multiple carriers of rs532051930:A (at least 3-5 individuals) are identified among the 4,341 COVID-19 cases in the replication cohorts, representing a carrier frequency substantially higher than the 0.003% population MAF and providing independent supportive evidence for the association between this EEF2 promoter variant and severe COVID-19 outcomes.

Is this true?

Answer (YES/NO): NO